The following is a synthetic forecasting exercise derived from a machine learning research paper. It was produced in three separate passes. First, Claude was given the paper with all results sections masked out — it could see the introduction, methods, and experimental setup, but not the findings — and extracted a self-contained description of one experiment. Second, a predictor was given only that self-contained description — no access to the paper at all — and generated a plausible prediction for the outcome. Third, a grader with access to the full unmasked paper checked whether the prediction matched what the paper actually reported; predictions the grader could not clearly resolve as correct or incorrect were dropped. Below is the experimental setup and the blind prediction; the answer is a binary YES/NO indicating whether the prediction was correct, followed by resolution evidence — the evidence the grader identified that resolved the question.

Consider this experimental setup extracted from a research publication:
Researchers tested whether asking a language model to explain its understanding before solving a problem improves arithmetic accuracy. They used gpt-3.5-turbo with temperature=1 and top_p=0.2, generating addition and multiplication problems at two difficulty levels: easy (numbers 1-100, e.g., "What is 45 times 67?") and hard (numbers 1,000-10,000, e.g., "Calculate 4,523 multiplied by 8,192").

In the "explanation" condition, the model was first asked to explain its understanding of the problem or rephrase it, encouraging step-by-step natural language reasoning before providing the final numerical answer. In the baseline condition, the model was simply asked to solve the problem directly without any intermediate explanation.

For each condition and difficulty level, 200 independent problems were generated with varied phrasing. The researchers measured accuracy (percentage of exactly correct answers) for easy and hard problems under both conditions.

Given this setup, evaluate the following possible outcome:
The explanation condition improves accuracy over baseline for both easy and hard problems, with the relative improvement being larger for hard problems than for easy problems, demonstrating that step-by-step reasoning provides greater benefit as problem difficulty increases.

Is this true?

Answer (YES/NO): NO